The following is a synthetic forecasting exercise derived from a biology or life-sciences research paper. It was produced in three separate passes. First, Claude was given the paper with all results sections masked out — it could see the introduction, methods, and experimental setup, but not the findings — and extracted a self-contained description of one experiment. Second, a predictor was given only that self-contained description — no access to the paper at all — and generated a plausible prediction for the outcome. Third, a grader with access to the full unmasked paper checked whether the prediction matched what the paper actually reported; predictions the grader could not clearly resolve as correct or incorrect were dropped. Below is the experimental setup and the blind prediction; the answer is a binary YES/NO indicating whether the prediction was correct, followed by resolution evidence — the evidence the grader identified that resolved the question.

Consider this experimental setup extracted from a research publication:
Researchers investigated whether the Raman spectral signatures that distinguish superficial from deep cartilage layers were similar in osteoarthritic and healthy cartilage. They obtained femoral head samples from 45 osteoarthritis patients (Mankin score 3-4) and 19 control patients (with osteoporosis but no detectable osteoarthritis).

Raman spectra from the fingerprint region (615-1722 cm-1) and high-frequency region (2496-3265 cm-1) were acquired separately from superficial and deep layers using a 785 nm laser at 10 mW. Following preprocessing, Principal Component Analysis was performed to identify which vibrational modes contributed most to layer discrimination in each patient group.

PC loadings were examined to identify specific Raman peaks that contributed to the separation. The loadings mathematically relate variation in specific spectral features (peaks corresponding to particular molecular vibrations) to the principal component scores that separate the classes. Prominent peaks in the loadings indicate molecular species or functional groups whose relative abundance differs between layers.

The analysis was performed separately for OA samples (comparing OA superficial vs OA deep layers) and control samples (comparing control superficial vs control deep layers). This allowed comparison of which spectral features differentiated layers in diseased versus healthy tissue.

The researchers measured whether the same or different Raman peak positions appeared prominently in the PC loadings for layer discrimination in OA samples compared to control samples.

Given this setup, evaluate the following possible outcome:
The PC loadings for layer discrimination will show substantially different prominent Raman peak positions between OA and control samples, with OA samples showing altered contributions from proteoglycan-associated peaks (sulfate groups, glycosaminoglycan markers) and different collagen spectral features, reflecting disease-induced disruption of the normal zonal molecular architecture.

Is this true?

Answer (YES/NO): NO